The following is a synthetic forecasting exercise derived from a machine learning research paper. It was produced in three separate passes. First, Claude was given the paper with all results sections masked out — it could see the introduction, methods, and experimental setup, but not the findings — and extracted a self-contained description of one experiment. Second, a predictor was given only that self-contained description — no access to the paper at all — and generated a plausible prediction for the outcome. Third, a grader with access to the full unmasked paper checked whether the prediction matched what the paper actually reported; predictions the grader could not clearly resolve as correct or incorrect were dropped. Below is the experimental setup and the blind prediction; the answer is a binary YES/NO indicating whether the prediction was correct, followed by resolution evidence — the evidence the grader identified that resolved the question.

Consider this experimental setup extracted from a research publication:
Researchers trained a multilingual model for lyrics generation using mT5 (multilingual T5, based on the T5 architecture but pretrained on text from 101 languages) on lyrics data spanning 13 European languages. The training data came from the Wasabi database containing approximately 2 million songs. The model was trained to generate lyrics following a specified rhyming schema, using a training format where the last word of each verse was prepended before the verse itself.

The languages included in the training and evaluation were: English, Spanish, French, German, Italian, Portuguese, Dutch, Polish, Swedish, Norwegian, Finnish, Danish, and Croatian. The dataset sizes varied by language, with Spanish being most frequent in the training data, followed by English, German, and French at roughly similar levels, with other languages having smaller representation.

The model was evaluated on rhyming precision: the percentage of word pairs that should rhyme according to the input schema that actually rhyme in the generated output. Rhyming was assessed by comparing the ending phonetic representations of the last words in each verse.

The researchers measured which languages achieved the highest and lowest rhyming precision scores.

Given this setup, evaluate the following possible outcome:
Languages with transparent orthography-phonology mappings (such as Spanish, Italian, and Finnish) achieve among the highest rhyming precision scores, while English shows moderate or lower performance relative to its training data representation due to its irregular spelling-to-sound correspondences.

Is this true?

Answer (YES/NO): NO